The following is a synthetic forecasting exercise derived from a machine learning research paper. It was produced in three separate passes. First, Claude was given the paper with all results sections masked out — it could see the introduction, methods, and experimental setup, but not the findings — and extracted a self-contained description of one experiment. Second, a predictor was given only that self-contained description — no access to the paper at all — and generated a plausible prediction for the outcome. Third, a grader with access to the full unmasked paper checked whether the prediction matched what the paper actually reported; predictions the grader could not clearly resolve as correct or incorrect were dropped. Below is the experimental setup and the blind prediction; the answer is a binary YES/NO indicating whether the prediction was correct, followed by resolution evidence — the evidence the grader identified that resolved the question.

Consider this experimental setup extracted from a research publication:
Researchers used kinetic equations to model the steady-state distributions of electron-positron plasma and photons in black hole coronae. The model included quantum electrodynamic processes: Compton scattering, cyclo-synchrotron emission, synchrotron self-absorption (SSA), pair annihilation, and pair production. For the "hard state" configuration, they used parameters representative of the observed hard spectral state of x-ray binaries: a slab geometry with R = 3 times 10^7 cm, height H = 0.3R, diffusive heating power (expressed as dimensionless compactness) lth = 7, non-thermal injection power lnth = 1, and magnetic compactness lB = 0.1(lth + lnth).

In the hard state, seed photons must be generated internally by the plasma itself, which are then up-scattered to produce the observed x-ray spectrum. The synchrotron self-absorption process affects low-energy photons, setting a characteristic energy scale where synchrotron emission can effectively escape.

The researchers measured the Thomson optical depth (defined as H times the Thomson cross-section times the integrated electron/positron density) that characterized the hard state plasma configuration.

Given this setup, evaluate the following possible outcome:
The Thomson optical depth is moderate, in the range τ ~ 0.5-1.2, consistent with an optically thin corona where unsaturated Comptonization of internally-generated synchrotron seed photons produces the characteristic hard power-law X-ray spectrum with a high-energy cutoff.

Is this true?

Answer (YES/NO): NO